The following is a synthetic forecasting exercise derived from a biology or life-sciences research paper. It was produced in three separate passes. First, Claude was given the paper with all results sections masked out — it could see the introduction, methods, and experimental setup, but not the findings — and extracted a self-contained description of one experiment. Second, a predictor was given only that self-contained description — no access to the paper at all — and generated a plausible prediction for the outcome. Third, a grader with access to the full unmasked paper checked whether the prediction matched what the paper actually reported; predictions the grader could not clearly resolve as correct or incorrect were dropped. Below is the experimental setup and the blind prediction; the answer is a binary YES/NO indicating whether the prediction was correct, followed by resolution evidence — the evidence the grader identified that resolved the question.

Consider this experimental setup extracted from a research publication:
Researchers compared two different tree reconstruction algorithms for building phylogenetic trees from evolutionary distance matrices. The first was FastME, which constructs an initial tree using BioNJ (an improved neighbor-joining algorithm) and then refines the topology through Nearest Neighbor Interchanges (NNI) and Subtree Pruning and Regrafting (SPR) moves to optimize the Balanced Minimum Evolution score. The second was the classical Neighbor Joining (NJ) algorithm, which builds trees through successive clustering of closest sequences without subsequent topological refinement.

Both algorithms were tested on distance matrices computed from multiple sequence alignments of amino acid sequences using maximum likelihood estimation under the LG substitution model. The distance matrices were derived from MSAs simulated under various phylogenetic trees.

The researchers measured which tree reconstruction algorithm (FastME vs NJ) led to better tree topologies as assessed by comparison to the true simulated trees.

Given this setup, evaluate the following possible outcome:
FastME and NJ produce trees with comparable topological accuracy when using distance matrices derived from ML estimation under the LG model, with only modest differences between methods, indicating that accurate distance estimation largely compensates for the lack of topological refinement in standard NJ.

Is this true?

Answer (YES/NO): NO